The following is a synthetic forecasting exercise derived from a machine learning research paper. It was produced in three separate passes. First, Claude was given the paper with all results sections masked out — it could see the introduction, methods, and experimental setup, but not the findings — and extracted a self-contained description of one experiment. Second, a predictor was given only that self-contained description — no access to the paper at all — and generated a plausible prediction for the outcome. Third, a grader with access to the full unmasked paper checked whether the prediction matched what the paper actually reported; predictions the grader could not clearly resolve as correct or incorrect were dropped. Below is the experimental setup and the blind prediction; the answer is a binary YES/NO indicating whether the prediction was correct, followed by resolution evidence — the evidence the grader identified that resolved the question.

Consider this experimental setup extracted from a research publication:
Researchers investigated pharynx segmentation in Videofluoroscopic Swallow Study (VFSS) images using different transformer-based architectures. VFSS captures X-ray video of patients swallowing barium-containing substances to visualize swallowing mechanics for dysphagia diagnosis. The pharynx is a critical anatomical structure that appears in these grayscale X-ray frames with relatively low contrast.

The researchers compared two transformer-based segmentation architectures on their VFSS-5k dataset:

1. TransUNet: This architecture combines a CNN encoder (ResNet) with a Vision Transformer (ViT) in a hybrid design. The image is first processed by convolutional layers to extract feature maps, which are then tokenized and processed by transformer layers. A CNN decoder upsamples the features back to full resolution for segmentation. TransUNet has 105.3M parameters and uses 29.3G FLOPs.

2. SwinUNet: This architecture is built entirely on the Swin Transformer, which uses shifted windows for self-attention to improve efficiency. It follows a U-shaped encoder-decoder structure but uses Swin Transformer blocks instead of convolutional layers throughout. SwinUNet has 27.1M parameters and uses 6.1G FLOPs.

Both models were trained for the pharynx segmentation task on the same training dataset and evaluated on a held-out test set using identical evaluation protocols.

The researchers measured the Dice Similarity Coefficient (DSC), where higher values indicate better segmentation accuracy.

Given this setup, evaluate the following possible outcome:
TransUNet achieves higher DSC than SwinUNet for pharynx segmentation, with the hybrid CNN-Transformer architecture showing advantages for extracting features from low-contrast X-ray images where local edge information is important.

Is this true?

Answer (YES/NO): YES